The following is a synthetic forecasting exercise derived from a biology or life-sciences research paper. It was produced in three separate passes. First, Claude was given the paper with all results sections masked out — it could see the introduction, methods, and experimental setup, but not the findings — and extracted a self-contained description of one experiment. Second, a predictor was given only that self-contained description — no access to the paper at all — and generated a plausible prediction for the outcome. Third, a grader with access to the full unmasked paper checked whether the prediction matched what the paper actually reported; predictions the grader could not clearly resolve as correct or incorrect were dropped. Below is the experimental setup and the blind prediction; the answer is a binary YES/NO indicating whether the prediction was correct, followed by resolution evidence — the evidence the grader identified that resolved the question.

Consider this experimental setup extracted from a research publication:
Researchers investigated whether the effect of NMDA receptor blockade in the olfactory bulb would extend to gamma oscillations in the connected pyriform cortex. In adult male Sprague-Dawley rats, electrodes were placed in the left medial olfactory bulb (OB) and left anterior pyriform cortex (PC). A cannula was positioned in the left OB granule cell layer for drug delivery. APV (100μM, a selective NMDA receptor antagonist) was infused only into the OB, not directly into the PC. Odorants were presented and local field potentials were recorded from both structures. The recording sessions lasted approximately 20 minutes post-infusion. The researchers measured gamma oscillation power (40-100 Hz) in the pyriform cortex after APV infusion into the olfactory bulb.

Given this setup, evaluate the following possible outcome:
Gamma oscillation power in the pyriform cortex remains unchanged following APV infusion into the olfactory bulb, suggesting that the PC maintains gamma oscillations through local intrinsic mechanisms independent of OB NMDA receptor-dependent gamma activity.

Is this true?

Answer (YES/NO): NO